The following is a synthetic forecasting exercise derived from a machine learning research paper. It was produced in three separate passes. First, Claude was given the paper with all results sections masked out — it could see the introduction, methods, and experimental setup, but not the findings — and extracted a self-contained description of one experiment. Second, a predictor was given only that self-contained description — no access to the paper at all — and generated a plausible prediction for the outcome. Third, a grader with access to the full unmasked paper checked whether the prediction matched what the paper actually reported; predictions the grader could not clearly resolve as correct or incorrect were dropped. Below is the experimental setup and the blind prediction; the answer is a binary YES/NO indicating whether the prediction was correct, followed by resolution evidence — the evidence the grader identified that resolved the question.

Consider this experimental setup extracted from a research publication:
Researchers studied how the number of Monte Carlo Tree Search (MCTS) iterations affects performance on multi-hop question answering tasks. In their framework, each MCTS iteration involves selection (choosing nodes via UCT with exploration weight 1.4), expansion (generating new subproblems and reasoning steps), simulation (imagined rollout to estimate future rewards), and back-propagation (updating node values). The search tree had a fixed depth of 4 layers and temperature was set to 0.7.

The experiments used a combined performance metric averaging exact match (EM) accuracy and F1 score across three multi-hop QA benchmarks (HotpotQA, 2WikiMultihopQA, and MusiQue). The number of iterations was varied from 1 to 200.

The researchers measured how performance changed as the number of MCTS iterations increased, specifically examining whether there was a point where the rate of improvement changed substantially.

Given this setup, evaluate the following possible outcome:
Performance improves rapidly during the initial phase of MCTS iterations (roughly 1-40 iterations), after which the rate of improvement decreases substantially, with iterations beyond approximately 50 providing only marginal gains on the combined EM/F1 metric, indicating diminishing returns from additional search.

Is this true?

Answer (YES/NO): NO